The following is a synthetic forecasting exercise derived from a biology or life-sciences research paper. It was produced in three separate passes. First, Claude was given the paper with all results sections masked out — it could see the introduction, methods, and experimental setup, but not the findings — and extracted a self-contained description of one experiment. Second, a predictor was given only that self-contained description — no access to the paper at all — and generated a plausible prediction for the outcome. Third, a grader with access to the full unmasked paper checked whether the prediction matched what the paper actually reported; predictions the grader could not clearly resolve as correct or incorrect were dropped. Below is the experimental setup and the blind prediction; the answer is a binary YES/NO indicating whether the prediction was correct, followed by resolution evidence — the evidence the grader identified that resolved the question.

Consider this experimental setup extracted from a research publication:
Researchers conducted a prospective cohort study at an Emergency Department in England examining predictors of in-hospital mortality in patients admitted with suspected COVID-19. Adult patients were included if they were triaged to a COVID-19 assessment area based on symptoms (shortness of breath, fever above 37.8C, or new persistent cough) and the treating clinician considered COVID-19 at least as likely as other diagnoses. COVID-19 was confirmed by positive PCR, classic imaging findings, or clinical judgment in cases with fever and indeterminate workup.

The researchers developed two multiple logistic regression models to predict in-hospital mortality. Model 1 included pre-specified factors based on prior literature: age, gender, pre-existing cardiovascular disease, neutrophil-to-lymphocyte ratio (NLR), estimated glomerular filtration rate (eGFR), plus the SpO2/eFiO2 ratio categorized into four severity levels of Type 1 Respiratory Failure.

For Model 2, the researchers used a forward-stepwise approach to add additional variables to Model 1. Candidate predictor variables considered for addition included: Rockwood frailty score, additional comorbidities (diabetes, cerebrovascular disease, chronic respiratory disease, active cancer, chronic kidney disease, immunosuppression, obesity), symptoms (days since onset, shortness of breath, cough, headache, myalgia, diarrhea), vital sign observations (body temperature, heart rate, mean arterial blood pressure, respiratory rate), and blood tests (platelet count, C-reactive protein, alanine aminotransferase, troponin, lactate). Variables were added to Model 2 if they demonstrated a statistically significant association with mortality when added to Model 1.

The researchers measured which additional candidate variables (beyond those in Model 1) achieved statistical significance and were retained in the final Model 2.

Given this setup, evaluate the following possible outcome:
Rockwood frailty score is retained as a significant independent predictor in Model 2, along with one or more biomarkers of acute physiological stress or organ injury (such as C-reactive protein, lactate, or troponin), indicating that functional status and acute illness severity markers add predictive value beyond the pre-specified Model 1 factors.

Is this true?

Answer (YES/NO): NO